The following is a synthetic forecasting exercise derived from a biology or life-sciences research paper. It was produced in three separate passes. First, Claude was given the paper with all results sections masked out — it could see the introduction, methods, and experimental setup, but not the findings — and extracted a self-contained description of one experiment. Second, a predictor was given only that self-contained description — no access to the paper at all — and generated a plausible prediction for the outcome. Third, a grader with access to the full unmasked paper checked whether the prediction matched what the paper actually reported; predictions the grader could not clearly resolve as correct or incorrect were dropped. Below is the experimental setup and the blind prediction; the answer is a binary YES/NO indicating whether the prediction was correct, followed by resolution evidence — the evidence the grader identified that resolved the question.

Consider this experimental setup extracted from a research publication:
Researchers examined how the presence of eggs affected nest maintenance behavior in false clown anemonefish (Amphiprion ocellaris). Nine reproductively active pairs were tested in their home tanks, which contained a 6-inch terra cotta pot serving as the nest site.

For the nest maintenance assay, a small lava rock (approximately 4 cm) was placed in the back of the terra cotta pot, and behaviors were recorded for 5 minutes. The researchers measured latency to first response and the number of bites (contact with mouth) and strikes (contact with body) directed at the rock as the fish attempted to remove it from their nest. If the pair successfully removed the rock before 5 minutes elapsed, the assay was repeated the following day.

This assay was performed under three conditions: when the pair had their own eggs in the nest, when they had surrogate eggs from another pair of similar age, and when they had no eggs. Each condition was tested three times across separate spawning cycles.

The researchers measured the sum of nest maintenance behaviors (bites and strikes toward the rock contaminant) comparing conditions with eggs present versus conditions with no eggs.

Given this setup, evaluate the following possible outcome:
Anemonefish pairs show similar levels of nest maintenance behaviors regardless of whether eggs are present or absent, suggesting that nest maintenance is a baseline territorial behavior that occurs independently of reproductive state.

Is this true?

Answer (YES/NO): NO